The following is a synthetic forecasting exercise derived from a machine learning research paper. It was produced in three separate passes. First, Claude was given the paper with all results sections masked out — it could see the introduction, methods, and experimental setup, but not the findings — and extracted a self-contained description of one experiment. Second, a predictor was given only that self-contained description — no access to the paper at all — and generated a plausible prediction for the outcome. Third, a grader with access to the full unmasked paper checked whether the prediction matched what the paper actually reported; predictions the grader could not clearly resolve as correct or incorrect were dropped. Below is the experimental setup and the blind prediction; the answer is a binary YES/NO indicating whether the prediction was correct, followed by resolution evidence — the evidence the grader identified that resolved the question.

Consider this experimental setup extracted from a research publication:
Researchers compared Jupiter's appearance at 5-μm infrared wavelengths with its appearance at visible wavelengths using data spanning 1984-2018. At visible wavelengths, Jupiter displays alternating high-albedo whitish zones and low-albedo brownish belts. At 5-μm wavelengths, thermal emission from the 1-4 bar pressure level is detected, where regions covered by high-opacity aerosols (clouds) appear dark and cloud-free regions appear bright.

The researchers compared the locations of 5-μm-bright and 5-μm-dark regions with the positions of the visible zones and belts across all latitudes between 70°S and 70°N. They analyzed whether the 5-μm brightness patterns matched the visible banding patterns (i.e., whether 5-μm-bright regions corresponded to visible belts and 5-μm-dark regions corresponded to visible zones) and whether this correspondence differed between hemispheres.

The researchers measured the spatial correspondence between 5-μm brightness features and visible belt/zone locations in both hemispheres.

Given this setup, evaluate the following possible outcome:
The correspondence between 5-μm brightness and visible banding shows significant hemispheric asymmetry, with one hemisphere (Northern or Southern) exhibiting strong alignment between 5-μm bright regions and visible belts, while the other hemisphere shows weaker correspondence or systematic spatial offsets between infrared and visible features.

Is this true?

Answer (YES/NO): YES